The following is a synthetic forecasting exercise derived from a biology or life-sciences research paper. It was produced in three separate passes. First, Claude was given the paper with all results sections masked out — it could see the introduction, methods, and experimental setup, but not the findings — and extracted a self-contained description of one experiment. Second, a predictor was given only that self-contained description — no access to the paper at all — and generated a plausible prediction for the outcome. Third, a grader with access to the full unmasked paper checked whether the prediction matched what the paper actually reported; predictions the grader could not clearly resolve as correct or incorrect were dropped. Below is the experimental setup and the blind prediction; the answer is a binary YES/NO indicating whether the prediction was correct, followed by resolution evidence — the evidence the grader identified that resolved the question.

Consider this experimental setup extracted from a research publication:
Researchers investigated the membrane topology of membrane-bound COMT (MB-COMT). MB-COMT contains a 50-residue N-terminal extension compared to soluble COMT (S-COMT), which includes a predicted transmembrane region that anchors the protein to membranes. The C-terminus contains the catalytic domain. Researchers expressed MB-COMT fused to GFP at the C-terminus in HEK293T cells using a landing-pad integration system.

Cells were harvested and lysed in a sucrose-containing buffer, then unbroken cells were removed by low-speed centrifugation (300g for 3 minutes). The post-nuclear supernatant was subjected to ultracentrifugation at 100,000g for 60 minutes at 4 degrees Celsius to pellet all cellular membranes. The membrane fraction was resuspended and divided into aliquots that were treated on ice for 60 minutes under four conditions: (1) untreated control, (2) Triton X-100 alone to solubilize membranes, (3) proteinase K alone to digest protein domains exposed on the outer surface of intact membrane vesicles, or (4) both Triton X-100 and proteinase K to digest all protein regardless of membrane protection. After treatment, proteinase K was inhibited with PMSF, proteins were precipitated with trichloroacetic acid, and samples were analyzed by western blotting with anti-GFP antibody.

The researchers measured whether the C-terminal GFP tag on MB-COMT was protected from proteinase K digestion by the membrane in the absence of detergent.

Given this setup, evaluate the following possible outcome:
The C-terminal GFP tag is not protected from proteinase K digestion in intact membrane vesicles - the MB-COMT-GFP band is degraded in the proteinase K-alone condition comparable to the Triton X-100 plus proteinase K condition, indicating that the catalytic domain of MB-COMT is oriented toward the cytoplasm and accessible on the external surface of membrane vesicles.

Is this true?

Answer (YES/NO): YES